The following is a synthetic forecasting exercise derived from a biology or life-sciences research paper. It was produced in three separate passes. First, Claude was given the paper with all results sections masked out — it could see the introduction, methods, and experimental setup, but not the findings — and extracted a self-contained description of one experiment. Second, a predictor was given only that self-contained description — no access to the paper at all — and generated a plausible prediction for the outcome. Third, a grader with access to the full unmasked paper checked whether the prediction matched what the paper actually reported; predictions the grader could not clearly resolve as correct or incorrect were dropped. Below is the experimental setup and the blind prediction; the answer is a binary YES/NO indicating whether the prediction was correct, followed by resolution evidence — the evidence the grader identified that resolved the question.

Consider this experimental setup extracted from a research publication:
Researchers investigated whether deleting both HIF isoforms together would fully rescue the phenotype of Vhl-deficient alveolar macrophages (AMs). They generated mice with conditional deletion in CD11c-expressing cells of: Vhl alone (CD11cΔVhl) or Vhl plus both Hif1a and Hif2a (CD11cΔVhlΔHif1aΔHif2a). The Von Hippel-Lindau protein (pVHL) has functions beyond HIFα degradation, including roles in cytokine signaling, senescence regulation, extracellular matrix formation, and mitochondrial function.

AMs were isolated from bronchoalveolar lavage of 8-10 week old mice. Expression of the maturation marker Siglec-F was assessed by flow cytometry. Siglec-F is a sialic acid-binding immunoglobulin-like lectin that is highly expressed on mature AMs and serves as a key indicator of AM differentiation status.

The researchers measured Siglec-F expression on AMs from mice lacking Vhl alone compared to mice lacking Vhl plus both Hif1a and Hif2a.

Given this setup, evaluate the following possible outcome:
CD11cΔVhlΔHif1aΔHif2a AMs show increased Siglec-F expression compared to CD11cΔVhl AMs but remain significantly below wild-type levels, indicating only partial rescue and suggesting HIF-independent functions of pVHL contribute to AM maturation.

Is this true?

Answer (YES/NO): NO